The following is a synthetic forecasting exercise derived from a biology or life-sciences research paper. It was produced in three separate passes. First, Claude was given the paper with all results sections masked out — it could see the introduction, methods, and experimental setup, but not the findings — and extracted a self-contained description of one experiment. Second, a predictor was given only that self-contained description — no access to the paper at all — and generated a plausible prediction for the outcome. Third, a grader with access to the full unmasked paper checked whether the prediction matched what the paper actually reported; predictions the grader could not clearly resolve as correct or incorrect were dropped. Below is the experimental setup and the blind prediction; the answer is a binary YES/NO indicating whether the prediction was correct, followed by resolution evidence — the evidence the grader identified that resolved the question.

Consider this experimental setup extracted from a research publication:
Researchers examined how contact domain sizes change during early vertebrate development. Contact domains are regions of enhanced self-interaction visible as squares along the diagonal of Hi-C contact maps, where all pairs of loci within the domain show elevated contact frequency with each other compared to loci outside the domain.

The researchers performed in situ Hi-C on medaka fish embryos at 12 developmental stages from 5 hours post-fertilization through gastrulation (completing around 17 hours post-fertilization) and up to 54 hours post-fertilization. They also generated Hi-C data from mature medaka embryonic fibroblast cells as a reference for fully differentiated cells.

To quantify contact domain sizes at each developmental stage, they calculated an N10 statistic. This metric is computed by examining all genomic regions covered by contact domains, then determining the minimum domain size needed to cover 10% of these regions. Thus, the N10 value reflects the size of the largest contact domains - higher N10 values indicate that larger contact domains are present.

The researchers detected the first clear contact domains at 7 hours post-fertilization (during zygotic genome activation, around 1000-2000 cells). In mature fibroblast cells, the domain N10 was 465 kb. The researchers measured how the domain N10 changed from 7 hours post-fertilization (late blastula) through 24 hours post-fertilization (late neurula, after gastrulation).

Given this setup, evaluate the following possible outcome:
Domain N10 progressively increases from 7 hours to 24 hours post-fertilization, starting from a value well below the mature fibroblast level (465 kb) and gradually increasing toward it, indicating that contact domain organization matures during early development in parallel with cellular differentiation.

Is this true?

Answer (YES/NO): NO